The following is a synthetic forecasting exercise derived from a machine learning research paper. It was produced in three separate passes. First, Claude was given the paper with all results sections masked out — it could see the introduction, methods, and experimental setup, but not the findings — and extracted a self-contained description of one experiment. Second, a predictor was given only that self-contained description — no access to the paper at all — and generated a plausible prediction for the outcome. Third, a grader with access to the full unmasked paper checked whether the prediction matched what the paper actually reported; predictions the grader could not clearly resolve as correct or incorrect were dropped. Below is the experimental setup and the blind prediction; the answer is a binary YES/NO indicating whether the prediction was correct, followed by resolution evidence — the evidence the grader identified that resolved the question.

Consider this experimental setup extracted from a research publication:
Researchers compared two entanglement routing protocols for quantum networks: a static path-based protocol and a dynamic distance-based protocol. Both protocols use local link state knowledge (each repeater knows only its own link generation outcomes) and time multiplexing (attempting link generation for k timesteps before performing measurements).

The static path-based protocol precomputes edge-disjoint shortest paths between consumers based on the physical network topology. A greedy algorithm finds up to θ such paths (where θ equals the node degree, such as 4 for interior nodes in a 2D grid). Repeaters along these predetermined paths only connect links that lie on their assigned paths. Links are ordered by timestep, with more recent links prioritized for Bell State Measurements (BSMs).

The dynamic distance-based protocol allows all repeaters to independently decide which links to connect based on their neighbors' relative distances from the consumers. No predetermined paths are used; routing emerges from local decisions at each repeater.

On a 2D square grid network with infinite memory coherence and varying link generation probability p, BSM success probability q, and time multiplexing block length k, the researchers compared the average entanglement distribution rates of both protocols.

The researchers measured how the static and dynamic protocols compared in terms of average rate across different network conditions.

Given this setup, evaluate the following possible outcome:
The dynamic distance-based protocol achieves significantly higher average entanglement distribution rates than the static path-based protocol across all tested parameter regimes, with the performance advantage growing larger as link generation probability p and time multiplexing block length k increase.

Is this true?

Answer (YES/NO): NO